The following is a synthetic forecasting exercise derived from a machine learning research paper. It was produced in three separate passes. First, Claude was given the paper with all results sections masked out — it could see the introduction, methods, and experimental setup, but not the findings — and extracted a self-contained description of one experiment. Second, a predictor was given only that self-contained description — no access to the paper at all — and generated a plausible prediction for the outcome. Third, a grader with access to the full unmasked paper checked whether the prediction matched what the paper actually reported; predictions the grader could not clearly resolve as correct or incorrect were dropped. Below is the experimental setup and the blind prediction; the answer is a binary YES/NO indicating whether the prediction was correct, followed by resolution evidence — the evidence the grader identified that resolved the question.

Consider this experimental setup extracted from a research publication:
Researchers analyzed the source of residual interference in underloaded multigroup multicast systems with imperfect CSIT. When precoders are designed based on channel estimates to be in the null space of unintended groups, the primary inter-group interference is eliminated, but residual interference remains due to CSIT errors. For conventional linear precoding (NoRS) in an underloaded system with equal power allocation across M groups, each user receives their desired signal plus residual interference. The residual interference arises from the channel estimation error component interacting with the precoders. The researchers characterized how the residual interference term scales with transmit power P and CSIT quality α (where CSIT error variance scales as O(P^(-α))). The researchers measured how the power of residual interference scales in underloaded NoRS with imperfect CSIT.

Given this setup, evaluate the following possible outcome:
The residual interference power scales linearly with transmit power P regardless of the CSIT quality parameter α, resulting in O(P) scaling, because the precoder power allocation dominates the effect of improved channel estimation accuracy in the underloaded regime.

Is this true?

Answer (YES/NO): NO